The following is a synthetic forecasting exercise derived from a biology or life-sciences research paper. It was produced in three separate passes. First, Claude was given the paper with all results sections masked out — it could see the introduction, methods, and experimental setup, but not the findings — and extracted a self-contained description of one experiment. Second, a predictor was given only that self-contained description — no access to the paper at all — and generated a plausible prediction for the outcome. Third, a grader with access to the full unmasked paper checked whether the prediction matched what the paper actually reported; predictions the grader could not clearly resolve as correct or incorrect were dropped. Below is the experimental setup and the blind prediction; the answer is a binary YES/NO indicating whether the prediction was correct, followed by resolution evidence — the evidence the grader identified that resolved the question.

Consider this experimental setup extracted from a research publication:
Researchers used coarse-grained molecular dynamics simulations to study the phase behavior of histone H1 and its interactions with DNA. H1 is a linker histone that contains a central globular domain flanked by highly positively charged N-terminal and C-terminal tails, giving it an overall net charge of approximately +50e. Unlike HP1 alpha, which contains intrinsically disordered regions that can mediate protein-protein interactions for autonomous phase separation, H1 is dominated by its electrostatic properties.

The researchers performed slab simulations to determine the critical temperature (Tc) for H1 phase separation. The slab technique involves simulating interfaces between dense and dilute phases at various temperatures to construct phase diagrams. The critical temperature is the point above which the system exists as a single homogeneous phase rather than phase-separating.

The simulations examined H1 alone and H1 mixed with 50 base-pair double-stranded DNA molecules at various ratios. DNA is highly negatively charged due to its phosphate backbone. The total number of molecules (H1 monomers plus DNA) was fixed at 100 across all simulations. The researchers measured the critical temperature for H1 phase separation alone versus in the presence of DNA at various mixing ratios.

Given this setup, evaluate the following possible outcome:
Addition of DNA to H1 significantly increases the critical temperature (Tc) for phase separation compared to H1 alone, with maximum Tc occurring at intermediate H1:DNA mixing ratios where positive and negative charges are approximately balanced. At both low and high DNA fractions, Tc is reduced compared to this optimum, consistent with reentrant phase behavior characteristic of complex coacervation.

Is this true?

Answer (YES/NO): YES